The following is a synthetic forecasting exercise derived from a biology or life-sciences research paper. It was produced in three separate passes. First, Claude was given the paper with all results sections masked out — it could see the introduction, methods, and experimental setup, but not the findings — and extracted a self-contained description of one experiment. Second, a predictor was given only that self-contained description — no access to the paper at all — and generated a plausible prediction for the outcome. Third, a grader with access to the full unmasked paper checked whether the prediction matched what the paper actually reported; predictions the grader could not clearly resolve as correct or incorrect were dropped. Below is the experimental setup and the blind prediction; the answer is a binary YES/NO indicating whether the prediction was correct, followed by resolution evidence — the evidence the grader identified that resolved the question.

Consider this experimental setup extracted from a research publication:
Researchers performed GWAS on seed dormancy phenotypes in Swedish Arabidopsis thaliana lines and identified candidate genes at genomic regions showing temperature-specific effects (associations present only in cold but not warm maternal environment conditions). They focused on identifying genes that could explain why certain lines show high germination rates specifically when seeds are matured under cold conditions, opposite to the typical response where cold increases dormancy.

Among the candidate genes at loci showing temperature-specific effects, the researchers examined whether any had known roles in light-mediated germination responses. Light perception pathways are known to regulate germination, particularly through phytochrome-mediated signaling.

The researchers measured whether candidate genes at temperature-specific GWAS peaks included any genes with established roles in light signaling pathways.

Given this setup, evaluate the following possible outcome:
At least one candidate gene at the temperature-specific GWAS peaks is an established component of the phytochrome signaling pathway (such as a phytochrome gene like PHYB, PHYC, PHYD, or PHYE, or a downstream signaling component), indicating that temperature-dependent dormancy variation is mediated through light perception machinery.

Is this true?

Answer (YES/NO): NO